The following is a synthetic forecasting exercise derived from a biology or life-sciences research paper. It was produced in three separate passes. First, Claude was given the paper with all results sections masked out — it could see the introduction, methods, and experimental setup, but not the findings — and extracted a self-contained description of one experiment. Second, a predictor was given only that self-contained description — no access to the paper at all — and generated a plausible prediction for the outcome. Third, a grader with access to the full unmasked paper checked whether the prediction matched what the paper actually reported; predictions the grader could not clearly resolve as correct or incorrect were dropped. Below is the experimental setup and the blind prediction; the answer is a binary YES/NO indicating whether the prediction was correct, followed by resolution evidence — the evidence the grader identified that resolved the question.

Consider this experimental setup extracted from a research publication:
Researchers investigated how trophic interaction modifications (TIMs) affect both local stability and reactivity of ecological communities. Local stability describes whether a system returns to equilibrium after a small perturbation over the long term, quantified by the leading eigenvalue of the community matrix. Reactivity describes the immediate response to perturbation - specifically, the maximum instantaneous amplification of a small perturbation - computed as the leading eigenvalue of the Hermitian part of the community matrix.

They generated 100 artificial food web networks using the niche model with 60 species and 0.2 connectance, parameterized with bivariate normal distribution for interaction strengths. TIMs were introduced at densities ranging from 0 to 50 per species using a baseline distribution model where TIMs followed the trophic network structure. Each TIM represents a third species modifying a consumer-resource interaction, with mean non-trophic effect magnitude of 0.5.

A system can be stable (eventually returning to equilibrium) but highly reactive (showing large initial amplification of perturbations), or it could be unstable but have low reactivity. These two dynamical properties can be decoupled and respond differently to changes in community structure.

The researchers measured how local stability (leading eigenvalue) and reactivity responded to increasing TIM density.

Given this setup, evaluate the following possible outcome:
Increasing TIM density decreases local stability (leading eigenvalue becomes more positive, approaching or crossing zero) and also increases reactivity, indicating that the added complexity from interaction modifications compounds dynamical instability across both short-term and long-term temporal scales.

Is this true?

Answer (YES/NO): NO